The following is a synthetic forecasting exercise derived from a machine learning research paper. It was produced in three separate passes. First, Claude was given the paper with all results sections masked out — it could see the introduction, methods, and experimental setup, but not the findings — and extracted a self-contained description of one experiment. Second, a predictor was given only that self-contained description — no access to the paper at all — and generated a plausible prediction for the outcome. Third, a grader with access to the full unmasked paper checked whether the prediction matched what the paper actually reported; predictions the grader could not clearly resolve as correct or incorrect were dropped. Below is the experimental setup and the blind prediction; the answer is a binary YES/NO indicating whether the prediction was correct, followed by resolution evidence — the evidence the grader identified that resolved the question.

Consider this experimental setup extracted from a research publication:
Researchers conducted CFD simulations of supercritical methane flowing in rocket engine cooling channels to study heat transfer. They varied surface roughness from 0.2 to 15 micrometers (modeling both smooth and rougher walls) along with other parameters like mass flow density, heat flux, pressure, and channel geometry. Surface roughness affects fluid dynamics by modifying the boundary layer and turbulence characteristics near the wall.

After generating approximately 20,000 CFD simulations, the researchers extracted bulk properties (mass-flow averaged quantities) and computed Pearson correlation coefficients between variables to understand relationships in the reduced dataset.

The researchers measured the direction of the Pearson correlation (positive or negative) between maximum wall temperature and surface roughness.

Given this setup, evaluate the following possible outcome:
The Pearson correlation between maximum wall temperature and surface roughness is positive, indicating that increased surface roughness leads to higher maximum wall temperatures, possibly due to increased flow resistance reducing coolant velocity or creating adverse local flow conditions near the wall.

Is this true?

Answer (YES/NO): NO